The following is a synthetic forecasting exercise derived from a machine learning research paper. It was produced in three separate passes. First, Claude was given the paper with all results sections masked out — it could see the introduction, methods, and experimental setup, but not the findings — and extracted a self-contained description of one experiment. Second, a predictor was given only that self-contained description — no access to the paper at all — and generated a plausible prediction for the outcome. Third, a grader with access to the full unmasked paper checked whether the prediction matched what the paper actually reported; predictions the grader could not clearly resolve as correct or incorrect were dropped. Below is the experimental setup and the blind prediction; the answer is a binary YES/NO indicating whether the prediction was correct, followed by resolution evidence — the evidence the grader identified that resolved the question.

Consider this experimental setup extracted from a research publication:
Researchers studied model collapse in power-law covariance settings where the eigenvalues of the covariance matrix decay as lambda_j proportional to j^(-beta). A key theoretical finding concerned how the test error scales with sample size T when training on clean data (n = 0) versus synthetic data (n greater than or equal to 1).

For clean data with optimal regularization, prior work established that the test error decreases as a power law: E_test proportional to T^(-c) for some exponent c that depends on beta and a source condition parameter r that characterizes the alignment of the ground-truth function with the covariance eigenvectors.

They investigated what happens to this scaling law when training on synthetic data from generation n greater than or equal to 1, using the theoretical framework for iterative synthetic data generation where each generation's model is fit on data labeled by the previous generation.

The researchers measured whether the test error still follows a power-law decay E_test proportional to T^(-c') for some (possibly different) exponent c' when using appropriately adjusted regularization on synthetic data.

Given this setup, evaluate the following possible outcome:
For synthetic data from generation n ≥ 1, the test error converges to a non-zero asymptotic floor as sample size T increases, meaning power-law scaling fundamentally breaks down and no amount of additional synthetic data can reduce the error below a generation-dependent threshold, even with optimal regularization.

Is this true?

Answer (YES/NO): NO